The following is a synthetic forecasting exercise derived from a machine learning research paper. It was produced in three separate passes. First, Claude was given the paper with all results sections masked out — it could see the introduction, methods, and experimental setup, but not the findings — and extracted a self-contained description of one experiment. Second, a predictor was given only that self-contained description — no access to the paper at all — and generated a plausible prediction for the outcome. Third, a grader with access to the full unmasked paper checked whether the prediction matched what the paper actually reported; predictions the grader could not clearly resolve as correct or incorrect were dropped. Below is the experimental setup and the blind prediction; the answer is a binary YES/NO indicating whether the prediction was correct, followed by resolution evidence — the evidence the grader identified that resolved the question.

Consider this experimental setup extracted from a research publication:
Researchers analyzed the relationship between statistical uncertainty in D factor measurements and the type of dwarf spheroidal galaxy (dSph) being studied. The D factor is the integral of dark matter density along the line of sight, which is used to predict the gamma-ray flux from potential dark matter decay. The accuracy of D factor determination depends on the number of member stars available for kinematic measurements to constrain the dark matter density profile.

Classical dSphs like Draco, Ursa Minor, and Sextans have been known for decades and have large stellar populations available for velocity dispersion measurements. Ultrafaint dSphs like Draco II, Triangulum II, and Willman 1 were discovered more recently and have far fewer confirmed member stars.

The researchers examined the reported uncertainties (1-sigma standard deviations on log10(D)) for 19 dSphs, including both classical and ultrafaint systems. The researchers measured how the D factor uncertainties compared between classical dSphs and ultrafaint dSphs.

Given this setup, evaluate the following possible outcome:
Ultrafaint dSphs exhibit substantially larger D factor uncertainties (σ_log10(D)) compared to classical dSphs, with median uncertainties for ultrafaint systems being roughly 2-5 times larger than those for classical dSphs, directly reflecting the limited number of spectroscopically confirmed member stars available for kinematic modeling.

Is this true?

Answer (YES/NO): NO